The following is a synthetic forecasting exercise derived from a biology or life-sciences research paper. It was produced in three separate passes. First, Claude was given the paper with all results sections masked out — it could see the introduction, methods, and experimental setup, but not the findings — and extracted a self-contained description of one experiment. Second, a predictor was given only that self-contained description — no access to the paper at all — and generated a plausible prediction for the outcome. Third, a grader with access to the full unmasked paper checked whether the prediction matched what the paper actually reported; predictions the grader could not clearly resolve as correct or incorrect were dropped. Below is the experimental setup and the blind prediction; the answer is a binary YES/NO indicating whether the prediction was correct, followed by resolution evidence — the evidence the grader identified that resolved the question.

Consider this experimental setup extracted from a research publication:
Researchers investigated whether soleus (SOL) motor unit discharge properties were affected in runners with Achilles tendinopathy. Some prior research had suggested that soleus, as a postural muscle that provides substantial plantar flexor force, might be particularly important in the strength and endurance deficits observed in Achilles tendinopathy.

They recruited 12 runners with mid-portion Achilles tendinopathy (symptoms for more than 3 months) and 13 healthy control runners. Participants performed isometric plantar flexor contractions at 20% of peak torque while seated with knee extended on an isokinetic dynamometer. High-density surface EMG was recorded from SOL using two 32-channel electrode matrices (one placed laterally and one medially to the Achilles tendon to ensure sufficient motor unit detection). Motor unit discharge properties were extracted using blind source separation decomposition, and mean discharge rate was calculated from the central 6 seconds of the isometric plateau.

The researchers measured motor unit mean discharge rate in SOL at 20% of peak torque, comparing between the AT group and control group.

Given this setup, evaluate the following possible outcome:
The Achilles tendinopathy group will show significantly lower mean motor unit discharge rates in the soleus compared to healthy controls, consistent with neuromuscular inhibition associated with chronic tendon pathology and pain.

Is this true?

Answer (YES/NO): NO